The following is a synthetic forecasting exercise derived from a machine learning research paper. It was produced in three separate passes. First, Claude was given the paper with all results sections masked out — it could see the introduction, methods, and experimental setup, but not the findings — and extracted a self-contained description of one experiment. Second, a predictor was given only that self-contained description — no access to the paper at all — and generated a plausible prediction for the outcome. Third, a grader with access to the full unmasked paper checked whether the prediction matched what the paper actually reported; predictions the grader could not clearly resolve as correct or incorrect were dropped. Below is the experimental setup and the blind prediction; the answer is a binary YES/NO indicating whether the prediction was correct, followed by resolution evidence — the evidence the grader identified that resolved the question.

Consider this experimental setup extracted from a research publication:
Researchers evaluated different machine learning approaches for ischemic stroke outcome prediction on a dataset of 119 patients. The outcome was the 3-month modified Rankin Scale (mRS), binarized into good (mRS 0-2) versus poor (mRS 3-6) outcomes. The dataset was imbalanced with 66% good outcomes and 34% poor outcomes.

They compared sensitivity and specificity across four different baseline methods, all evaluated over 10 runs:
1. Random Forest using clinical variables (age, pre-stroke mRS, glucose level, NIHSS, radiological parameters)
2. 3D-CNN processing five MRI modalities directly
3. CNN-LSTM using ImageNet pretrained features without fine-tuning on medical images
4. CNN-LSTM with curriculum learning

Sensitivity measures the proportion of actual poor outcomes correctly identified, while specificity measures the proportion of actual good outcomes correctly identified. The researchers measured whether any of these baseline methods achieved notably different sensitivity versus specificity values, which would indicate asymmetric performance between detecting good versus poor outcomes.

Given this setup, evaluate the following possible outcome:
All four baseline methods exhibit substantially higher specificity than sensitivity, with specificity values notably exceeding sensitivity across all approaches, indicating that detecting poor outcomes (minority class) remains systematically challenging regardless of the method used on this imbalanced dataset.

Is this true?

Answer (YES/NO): NO